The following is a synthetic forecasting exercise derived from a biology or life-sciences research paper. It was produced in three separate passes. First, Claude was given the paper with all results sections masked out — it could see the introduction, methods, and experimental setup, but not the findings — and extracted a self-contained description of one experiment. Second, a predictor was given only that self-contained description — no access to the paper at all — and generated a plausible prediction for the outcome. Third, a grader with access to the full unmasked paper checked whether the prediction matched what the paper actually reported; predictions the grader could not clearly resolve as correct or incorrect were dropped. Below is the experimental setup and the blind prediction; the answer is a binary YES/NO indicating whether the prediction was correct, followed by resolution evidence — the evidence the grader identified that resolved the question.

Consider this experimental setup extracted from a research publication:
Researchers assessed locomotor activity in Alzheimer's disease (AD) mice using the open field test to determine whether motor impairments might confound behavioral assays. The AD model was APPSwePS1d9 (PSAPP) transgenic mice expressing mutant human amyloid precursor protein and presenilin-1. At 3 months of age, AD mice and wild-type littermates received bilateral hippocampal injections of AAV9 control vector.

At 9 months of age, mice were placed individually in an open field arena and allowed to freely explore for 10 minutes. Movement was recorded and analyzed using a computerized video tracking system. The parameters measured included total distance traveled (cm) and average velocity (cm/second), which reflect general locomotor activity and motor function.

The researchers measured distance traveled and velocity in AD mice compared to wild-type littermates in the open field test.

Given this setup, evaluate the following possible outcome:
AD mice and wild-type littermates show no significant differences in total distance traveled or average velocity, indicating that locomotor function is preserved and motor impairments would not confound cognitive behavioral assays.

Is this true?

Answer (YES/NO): YES